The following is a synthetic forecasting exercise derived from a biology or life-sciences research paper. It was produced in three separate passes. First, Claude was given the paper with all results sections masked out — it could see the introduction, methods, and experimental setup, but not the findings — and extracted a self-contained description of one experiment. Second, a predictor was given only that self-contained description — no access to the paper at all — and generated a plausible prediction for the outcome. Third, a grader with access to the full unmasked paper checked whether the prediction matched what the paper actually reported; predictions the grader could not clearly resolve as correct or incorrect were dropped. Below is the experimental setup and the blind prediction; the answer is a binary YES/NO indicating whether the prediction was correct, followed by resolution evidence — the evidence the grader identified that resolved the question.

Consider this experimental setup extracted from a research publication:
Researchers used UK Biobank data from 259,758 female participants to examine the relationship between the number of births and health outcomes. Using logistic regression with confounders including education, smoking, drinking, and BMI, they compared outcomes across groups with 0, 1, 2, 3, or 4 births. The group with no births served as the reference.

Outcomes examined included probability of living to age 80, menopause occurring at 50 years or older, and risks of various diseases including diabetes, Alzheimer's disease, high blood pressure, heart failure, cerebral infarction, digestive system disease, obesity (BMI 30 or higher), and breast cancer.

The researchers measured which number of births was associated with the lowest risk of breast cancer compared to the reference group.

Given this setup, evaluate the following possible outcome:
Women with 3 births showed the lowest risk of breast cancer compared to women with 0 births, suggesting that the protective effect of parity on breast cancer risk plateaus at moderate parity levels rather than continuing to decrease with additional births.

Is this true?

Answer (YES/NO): NO